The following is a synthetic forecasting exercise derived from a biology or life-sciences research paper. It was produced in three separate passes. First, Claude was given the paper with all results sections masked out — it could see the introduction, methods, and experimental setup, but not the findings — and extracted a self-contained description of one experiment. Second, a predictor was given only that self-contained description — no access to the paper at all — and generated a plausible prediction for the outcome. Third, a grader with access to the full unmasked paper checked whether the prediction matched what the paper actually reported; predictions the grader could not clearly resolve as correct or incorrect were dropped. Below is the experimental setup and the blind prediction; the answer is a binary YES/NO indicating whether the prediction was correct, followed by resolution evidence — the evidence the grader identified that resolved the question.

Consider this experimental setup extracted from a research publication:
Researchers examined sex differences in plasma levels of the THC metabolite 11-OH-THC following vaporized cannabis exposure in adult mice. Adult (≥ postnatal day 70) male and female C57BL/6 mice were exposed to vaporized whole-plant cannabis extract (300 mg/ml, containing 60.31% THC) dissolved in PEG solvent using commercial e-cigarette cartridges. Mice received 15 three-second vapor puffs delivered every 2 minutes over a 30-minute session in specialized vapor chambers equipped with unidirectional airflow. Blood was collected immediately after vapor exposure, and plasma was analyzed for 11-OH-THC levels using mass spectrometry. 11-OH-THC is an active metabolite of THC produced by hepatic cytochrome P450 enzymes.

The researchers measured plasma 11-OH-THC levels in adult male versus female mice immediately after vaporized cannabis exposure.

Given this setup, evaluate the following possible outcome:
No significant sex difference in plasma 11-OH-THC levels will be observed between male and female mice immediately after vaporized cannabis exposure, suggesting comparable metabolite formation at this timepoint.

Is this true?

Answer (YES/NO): NO